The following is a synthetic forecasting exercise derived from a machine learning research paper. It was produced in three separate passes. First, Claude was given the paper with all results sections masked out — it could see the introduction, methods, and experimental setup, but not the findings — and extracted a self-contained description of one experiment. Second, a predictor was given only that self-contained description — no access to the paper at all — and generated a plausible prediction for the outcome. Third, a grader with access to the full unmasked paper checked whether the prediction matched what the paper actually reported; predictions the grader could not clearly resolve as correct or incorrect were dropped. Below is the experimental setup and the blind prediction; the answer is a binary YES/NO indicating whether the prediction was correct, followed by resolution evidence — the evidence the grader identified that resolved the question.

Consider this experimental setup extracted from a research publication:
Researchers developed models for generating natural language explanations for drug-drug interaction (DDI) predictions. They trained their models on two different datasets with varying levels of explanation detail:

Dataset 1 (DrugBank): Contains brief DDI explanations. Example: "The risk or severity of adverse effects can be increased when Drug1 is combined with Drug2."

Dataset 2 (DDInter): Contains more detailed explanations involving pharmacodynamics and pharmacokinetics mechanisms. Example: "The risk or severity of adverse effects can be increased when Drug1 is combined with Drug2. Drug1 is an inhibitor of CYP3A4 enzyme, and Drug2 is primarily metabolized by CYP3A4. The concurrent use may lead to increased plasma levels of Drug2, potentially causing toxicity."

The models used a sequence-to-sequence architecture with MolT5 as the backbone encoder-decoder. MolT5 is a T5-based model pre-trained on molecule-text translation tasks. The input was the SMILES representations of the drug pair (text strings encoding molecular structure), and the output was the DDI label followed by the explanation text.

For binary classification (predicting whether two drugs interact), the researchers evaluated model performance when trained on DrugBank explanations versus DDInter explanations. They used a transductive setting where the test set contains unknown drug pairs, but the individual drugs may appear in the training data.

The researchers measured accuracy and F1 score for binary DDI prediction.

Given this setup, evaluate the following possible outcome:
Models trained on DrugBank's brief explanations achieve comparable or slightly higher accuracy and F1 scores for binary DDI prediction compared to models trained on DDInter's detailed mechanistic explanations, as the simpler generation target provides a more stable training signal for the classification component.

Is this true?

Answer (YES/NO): NO